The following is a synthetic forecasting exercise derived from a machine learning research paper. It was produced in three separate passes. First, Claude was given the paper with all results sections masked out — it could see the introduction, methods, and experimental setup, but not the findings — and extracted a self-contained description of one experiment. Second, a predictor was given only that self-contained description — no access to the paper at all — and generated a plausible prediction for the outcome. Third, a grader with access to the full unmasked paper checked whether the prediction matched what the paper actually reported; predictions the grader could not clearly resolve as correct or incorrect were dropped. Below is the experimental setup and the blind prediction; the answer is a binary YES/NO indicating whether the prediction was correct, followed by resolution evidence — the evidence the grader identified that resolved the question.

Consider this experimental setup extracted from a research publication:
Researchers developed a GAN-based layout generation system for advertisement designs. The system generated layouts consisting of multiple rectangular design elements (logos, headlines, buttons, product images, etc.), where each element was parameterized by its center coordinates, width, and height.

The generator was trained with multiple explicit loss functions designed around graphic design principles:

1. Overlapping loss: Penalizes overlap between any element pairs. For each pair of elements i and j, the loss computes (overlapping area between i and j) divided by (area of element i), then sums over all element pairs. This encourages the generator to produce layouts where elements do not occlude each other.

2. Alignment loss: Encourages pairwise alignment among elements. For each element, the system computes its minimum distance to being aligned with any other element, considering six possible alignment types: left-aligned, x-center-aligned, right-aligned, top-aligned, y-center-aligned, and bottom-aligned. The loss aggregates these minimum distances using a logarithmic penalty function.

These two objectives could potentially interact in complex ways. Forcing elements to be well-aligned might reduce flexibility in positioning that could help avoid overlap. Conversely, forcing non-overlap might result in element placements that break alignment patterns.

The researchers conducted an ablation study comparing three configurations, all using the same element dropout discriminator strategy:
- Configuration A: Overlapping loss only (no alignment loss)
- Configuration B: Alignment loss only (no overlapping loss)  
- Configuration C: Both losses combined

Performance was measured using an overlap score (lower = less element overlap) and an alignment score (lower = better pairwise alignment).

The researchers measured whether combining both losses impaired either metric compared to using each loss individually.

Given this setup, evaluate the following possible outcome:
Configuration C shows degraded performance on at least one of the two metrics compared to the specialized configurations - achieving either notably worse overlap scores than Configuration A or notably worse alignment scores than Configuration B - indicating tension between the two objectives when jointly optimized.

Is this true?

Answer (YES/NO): NO